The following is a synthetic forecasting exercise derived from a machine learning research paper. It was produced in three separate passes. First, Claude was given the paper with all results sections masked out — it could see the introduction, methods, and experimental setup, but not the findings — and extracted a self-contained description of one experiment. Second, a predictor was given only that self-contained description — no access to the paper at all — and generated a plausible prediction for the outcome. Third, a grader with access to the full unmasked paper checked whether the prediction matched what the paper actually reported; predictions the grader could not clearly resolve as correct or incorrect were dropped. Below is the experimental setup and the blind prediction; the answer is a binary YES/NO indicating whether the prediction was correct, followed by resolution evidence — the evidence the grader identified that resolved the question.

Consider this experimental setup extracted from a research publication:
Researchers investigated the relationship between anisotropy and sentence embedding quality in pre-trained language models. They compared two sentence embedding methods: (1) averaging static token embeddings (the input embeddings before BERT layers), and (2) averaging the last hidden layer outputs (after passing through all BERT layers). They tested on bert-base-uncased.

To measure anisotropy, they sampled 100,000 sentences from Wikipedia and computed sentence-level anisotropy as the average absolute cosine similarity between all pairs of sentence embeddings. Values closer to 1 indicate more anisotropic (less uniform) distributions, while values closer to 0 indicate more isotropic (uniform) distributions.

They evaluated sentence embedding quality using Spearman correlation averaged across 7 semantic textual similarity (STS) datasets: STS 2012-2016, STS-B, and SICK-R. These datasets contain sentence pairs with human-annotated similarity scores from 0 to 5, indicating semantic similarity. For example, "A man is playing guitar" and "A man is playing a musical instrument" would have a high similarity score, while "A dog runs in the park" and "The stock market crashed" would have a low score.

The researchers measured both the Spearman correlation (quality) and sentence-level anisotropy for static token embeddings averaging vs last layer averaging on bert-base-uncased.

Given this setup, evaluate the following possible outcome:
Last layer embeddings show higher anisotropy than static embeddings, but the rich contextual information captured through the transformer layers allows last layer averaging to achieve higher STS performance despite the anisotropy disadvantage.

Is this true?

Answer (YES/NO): NO